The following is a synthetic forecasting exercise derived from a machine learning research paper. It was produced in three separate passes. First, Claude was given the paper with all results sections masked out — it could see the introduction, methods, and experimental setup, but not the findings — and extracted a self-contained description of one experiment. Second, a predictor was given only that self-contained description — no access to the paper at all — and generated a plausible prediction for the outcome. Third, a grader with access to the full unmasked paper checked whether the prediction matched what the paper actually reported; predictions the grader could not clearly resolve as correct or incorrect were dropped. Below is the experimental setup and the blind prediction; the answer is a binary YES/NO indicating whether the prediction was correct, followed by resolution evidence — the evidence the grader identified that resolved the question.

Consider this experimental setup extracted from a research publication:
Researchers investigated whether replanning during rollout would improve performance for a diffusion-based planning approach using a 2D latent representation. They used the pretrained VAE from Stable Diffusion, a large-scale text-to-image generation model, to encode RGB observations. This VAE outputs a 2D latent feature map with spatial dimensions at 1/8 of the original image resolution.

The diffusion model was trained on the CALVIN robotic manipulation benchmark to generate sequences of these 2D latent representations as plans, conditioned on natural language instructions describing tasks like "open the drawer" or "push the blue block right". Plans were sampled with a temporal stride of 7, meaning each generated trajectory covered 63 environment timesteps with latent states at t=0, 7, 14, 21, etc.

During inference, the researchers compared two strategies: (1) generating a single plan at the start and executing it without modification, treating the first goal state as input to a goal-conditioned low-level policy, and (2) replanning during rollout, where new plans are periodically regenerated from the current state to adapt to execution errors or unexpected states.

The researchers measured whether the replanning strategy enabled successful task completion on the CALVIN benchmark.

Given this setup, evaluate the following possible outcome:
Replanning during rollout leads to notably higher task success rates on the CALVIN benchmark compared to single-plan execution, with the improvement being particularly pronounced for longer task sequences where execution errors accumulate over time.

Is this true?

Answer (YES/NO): NO